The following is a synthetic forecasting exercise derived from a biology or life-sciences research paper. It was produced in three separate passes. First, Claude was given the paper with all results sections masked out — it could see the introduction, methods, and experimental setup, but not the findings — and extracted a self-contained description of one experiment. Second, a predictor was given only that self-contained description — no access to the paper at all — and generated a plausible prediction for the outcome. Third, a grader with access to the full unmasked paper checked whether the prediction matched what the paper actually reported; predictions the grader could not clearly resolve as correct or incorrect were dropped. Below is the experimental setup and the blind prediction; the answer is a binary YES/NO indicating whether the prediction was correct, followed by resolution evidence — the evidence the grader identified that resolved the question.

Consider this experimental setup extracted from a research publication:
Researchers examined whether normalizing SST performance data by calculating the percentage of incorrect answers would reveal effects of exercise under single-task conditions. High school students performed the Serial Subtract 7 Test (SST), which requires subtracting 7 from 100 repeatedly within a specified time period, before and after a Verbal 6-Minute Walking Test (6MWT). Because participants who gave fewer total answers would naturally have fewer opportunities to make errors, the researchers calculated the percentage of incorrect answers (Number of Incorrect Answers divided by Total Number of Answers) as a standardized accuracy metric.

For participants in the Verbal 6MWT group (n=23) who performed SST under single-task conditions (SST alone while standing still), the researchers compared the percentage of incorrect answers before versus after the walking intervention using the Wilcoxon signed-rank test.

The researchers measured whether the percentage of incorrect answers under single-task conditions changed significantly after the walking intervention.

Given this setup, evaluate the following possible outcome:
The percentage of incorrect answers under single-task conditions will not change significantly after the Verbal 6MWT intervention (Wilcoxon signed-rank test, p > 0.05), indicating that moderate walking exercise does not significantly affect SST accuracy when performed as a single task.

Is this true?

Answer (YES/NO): YES